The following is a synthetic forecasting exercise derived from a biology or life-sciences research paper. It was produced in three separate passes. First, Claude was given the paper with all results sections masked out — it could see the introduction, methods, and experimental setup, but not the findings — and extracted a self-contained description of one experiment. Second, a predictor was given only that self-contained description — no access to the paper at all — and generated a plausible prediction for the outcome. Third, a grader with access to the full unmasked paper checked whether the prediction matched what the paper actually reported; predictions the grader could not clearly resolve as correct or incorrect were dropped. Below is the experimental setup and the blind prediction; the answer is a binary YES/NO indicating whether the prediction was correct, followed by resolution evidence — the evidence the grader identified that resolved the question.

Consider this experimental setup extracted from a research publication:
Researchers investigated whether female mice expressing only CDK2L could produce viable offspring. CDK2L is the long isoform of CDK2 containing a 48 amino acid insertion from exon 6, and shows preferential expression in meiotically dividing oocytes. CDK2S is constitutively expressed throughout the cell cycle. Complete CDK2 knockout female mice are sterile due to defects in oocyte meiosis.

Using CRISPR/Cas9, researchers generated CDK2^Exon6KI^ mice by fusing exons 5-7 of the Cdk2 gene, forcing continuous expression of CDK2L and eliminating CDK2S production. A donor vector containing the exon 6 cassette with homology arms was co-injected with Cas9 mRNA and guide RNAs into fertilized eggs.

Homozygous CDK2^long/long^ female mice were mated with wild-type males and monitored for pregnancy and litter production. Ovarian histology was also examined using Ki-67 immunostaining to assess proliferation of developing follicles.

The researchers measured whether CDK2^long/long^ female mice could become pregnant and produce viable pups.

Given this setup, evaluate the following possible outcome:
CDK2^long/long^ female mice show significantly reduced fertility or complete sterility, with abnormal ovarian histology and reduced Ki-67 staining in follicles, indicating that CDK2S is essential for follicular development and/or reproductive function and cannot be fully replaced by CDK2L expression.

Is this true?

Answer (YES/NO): NO